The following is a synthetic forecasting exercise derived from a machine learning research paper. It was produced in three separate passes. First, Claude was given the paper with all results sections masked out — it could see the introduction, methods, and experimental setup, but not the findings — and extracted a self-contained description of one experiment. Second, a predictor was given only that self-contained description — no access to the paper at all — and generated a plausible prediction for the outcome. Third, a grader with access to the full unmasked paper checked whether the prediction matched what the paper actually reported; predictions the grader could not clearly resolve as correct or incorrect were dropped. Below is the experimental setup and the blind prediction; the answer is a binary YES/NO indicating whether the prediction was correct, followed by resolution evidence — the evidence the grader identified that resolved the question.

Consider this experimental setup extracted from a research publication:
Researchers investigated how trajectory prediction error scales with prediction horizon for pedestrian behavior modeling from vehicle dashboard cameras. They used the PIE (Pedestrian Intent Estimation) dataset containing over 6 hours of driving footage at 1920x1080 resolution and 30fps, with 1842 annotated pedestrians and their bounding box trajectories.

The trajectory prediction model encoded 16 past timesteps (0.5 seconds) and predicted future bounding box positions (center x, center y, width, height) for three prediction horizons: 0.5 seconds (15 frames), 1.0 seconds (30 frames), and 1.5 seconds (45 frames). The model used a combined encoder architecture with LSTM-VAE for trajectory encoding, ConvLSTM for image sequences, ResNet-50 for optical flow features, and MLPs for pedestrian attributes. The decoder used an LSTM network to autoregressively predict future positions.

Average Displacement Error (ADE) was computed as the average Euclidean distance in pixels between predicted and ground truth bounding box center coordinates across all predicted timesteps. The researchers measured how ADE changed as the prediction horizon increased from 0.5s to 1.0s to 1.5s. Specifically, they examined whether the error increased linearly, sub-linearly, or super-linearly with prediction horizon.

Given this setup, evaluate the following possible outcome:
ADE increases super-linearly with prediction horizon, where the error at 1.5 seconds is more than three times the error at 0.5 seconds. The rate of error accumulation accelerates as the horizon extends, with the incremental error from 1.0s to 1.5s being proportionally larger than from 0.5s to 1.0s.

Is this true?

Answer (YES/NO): YES